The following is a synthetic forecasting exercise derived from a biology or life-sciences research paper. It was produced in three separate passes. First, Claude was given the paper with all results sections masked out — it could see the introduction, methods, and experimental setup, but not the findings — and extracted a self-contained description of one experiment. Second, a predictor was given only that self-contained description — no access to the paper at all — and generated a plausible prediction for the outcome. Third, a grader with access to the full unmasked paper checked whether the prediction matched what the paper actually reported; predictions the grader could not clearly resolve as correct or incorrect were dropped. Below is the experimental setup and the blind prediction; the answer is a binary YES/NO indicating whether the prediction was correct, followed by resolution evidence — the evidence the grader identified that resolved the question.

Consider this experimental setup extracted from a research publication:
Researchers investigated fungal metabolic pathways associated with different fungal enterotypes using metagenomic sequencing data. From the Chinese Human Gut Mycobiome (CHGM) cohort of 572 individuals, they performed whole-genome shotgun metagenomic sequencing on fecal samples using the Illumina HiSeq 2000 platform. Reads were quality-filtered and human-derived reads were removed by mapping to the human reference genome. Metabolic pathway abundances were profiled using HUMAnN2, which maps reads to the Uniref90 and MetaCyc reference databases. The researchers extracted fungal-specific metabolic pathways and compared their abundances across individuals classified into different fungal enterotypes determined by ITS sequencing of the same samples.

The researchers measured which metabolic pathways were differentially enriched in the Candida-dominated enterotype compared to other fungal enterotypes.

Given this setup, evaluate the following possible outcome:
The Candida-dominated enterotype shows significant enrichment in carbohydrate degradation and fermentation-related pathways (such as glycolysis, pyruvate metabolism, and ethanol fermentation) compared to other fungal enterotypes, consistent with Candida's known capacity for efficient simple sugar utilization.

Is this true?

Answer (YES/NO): NO